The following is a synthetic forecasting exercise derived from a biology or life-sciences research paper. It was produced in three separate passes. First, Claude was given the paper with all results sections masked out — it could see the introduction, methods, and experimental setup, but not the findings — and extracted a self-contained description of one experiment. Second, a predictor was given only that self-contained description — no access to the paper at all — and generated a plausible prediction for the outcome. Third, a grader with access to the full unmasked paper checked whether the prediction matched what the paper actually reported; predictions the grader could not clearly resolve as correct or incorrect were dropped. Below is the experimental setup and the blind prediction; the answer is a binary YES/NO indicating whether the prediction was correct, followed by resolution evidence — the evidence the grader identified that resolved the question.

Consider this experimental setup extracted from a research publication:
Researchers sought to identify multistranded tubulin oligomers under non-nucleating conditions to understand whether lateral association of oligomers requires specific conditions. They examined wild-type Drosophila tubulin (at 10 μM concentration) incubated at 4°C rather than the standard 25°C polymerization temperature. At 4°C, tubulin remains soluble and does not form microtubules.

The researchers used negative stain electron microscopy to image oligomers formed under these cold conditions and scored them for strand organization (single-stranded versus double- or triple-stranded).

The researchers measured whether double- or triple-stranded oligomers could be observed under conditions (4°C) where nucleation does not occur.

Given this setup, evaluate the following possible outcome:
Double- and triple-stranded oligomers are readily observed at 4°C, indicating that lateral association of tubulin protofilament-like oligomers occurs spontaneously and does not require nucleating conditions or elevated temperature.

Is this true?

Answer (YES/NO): NO